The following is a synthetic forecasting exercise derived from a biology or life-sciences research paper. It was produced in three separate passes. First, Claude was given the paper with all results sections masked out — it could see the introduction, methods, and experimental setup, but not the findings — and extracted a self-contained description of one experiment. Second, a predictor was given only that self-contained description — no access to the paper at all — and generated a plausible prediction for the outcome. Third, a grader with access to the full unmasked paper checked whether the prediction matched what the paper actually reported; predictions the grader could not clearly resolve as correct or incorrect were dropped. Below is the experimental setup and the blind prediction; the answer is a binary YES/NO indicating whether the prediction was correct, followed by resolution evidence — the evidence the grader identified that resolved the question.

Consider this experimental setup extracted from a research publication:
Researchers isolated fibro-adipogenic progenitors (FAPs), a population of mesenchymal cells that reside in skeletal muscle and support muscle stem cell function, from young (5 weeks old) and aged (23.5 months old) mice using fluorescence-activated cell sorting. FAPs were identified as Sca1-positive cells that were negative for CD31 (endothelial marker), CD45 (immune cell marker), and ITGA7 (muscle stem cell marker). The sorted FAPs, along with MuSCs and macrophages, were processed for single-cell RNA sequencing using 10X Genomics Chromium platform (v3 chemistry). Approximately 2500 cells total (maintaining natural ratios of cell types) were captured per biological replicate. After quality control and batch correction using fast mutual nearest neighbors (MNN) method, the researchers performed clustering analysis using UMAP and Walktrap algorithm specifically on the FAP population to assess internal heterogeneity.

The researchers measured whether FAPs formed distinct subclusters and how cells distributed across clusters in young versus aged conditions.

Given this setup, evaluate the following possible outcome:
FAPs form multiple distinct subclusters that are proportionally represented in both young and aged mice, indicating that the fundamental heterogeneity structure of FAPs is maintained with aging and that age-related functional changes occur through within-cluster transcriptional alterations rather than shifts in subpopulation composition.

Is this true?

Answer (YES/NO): NO